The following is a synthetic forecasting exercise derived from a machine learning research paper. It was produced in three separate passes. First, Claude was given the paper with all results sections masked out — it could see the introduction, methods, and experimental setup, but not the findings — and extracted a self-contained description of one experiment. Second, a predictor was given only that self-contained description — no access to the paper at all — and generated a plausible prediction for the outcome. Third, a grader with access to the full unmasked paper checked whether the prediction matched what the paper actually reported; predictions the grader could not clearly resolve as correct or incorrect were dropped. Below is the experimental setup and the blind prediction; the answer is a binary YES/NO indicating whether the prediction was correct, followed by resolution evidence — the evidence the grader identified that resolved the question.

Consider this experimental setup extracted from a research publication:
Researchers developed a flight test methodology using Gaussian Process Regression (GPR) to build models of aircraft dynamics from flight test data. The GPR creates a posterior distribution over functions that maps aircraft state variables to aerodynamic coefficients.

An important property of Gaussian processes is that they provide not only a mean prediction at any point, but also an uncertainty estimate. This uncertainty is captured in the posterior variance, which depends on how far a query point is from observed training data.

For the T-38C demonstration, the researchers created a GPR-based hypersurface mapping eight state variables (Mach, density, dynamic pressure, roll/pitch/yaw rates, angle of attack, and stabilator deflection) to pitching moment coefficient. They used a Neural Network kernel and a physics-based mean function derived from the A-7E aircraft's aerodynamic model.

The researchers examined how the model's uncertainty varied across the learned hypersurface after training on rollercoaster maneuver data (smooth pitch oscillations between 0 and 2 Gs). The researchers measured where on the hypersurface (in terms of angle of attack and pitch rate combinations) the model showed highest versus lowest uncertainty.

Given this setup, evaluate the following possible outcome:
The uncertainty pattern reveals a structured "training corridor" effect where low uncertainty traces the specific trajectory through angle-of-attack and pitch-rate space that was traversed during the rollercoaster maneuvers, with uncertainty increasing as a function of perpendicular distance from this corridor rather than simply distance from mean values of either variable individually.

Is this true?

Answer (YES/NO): NO